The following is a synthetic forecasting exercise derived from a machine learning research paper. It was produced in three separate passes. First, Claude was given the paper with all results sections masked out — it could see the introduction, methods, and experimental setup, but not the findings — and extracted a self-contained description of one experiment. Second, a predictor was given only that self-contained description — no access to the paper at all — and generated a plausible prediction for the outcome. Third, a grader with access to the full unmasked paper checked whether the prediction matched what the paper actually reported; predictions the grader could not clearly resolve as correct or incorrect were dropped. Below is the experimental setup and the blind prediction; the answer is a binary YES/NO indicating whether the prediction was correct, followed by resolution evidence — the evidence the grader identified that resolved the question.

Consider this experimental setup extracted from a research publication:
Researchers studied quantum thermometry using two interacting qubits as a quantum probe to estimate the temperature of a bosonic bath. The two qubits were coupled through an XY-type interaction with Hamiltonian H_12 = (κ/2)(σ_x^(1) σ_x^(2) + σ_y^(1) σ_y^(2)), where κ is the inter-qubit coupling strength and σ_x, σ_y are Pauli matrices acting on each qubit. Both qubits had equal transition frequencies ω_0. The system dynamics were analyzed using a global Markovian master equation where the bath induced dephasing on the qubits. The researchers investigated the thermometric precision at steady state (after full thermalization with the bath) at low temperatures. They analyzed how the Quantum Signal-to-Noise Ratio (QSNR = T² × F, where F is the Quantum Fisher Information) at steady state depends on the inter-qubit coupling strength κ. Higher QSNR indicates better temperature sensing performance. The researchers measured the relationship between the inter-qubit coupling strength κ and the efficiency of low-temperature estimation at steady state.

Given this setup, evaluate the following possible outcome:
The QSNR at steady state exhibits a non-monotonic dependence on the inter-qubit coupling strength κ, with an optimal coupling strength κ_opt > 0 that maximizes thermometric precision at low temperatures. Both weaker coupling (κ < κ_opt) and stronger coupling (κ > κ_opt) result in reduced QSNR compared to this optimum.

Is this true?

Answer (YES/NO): YES